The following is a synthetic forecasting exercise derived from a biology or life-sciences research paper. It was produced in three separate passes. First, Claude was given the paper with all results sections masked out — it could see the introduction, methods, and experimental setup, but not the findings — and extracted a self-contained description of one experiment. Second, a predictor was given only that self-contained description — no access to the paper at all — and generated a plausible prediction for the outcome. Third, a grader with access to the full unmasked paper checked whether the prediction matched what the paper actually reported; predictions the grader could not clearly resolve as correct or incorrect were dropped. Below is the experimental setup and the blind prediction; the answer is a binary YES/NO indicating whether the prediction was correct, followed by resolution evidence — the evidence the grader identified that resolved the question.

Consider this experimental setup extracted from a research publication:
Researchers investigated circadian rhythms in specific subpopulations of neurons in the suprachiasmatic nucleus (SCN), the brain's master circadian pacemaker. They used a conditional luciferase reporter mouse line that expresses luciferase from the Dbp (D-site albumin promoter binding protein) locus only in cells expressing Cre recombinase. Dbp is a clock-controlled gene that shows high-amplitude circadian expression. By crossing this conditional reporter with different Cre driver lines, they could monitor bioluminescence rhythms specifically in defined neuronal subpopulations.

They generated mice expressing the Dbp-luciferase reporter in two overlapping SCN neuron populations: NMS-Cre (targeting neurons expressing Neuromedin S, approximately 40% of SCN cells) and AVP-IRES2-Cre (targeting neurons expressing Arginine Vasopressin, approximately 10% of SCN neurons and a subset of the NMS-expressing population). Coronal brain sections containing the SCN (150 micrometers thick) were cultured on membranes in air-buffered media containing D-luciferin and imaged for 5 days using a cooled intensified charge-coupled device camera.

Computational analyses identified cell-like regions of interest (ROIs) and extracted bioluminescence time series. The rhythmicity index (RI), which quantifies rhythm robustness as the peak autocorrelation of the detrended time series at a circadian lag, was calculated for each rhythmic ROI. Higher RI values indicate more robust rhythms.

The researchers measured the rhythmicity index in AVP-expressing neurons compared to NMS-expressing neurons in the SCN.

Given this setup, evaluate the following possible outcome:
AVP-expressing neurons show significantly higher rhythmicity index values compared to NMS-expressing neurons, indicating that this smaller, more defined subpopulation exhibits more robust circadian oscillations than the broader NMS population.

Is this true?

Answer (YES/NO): NO